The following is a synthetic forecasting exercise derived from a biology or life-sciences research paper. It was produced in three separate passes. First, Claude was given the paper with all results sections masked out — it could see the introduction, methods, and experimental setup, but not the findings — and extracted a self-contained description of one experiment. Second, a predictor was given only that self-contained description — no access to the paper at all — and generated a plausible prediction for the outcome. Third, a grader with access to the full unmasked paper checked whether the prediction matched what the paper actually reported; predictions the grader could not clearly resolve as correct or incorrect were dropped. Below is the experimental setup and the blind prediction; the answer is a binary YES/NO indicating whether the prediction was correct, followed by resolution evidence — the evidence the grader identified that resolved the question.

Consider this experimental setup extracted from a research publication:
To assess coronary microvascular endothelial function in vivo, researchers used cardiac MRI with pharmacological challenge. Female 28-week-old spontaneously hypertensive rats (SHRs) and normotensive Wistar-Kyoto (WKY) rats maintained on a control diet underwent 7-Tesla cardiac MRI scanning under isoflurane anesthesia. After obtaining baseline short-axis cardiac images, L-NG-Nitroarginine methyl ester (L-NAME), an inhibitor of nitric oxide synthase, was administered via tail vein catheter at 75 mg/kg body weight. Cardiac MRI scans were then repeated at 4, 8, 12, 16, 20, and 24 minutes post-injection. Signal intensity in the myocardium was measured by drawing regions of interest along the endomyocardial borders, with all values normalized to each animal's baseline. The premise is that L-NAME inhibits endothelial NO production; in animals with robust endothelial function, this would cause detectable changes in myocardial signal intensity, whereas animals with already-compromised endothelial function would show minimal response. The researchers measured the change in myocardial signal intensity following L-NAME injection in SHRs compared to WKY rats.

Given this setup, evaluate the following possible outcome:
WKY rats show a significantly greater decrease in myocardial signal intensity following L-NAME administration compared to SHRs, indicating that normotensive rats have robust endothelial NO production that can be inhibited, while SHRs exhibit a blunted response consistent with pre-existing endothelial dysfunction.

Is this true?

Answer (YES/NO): YES